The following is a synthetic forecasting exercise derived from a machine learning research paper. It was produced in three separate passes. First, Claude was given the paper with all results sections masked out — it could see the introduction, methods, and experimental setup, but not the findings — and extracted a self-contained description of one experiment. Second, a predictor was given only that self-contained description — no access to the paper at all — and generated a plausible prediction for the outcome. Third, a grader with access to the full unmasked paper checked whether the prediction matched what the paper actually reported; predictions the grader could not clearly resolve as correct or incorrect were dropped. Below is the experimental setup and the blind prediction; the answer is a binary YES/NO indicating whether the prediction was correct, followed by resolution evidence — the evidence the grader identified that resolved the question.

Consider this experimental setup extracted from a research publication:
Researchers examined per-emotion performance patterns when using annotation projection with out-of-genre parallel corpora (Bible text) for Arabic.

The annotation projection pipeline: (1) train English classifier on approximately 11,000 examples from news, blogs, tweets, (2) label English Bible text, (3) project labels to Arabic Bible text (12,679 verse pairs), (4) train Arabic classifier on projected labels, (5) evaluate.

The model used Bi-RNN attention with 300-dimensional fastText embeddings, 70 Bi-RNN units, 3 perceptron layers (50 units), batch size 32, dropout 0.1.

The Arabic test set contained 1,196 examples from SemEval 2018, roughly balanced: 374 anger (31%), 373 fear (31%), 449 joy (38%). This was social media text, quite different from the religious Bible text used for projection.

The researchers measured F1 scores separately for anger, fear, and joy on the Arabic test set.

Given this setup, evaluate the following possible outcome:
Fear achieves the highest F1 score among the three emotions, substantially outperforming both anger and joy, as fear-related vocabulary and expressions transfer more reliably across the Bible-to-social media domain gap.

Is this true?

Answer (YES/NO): YES